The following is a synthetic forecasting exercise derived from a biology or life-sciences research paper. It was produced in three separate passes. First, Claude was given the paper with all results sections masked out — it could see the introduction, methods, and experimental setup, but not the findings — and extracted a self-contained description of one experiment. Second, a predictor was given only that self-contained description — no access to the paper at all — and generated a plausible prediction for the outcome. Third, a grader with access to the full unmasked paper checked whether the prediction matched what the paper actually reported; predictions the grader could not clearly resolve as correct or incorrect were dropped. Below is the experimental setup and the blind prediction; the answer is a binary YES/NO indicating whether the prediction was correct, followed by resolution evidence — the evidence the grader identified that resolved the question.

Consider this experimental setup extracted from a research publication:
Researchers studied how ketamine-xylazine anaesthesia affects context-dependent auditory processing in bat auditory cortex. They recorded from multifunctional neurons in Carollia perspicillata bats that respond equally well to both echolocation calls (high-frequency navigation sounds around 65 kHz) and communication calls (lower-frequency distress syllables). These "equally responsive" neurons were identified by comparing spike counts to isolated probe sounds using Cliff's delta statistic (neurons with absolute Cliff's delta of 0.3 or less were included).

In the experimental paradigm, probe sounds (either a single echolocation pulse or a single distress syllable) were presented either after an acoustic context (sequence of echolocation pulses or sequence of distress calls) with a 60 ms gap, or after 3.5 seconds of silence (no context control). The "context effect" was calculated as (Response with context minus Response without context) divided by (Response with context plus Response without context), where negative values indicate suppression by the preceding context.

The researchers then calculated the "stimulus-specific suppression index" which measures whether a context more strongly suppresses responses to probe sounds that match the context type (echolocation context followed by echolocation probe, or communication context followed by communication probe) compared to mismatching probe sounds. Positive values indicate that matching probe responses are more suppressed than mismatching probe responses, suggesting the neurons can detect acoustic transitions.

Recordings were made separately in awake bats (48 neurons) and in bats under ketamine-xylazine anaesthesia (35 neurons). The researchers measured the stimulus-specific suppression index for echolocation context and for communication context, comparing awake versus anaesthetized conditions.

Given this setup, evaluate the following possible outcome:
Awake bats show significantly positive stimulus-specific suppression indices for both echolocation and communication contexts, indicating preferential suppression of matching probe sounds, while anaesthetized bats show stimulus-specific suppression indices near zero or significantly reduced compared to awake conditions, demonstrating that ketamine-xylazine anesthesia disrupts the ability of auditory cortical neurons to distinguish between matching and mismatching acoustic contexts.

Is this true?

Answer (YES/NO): NO